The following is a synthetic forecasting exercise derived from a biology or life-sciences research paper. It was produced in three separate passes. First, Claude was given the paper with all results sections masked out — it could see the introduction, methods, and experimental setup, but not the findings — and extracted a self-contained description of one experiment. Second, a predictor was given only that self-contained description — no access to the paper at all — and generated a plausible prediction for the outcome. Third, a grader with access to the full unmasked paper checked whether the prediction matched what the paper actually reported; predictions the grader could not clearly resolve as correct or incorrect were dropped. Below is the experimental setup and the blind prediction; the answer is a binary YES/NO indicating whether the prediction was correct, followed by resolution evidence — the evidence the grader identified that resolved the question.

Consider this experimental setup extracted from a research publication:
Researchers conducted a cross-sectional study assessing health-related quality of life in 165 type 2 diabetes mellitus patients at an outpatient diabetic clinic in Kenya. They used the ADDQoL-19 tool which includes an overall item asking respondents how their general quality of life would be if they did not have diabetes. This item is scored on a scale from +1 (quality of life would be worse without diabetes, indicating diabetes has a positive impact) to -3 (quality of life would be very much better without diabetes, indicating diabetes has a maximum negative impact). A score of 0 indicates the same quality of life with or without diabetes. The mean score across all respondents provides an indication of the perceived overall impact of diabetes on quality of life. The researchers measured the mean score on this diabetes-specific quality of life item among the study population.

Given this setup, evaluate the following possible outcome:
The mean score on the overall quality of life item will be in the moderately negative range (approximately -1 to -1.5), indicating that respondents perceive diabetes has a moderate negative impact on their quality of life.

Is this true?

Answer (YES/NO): NO